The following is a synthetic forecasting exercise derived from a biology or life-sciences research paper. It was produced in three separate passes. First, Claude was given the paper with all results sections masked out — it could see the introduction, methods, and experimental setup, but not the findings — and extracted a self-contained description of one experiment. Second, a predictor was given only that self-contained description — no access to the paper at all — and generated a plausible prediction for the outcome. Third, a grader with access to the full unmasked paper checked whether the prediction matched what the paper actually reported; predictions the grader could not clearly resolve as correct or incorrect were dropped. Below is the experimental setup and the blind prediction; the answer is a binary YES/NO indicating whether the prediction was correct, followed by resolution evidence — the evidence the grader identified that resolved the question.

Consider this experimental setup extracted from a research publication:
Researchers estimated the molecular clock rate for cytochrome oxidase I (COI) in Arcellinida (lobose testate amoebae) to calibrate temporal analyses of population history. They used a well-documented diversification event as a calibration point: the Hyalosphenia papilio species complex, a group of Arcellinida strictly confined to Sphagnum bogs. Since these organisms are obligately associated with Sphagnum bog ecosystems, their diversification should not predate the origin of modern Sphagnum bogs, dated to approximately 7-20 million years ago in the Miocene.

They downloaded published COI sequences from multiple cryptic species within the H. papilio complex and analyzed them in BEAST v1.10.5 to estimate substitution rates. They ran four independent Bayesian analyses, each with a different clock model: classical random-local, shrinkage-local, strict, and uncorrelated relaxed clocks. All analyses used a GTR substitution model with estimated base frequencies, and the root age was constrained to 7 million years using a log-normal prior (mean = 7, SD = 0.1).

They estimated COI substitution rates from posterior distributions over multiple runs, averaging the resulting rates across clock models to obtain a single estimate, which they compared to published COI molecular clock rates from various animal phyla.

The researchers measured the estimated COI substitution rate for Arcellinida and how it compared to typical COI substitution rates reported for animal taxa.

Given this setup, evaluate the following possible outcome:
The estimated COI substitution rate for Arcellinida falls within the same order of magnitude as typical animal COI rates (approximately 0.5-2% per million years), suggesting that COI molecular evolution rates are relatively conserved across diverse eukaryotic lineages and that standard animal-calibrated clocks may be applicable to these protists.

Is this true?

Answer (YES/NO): YES